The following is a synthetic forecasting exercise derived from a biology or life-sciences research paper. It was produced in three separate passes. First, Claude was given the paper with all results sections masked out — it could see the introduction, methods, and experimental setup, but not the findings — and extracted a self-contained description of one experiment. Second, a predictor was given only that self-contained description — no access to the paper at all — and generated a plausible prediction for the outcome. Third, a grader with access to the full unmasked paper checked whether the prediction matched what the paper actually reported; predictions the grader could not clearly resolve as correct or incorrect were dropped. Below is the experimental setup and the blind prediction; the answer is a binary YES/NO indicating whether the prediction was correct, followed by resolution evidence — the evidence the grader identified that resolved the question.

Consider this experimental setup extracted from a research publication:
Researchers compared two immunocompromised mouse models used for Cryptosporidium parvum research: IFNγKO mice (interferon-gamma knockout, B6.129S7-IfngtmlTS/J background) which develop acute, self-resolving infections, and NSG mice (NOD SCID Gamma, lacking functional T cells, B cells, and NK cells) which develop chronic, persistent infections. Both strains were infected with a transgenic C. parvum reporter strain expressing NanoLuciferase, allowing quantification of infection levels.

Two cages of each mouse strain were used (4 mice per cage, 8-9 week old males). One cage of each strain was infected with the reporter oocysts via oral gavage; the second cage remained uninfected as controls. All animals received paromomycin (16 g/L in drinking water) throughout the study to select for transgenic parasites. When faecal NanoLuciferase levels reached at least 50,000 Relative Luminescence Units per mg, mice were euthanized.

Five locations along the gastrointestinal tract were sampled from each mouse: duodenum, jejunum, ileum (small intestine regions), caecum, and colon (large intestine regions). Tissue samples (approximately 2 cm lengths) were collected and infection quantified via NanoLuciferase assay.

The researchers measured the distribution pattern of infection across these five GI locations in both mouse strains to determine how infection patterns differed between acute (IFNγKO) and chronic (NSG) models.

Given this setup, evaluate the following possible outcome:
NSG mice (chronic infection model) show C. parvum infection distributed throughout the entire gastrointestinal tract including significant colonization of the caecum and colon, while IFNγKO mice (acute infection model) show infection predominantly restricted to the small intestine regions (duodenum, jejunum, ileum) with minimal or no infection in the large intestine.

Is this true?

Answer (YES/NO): NO